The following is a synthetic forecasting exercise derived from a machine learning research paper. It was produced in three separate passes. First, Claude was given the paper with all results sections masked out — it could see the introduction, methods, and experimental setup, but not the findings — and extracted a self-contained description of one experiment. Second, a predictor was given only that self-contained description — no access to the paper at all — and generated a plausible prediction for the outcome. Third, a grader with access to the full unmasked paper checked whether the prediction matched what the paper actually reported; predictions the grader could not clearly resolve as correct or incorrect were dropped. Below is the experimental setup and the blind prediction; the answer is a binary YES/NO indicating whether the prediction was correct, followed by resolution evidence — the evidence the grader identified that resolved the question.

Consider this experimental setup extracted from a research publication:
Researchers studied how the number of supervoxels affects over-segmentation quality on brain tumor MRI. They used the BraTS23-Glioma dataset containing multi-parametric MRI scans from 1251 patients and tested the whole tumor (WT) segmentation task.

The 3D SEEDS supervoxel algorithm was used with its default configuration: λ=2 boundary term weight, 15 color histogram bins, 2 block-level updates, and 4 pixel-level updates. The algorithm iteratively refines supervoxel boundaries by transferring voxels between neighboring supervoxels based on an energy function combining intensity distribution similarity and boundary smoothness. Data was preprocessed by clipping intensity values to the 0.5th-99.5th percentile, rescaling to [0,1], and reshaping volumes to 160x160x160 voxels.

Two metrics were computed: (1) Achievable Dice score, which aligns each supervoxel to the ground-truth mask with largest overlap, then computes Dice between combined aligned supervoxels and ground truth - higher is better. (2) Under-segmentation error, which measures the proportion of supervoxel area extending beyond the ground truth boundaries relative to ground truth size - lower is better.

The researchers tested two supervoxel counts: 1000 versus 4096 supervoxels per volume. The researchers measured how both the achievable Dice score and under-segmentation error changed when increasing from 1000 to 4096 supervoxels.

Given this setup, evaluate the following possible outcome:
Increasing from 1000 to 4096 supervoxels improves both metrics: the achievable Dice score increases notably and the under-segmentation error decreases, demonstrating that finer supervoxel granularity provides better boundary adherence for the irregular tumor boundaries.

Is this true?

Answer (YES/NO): YES